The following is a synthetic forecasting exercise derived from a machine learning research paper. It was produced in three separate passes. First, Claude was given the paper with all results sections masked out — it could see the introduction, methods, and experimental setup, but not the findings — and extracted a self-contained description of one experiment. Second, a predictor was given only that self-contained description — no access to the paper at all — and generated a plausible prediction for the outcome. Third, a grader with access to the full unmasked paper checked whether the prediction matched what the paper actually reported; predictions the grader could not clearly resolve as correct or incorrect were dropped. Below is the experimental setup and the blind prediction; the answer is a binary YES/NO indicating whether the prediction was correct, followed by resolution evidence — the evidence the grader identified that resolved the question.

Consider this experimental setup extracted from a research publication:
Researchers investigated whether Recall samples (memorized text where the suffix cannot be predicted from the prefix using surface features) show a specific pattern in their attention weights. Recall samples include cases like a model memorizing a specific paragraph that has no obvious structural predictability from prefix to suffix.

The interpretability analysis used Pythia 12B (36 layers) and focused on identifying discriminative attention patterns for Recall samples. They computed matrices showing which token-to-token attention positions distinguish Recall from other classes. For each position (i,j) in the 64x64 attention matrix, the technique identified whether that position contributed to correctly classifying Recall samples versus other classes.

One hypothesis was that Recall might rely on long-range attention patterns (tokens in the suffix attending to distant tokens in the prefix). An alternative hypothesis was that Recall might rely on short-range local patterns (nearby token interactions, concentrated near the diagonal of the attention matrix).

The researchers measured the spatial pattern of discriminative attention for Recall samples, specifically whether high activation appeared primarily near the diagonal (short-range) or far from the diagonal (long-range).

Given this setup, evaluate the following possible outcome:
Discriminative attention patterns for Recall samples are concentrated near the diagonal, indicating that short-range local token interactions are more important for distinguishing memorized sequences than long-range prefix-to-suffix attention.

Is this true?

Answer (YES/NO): YES